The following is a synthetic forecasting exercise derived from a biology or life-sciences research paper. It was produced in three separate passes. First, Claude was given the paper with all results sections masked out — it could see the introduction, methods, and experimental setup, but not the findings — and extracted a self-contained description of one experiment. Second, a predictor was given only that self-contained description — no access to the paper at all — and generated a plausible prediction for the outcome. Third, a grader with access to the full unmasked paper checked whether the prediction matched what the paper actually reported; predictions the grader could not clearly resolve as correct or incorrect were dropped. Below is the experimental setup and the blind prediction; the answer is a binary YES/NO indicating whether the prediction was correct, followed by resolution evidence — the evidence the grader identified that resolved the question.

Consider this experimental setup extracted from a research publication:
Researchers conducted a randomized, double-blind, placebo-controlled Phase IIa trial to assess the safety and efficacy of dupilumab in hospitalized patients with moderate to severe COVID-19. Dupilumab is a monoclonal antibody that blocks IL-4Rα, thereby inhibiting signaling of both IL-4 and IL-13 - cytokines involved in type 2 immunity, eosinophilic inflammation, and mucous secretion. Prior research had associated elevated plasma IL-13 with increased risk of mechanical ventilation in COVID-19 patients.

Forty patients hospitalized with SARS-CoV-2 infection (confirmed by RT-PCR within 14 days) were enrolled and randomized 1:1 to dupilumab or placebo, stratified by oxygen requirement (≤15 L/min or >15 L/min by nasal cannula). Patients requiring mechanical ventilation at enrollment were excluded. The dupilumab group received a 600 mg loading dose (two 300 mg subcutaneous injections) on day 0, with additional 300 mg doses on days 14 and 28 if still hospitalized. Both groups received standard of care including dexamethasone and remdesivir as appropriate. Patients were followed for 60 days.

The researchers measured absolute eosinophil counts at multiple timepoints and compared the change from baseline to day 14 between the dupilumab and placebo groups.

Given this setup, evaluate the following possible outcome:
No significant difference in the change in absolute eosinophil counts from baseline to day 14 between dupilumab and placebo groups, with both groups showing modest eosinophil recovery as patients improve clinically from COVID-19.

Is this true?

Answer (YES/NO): NO